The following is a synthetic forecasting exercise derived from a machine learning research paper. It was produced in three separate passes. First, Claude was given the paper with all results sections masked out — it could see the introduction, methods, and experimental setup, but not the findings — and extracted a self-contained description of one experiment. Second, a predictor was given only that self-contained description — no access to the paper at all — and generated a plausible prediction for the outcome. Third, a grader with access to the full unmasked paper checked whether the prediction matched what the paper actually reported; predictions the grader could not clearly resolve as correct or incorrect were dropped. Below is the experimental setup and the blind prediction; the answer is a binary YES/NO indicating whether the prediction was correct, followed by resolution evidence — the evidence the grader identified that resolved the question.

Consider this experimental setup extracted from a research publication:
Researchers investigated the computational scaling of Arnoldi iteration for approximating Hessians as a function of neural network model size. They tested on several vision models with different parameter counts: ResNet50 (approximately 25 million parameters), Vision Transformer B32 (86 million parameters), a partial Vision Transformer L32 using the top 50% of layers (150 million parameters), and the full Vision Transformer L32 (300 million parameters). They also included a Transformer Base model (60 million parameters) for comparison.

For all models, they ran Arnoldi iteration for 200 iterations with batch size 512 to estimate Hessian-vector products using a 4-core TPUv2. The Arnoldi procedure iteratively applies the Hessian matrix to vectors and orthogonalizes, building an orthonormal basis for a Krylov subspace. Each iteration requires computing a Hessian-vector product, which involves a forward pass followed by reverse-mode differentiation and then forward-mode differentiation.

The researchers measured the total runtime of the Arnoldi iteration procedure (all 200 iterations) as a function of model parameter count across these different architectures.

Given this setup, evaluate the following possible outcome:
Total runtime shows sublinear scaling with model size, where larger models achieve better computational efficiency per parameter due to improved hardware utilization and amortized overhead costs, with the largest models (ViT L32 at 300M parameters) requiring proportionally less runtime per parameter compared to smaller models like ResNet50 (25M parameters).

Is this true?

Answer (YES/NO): NO